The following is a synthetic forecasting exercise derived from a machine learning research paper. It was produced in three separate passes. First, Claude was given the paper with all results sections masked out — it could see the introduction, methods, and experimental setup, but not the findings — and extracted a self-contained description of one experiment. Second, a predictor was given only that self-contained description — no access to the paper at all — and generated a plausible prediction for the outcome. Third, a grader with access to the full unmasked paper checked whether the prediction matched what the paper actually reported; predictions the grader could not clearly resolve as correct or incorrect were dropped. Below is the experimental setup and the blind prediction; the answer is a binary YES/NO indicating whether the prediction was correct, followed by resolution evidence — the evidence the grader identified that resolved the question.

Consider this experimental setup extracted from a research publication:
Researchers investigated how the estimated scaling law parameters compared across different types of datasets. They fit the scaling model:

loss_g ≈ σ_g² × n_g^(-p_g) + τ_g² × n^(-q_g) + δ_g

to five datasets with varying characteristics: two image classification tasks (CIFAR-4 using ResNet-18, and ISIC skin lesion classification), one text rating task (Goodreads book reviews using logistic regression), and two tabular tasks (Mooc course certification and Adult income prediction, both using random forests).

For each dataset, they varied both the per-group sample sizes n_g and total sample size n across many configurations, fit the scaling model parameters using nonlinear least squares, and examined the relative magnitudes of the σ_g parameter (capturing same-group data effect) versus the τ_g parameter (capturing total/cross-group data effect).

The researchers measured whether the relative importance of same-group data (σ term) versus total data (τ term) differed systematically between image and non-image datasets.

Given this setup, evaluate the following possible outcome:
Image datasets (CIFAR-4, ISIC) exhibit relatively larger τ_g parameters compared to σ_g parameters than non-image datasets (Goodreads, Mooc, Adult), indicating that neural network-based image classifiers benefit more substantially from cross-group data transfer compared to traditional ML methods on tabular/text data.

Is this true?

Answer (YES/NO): NO